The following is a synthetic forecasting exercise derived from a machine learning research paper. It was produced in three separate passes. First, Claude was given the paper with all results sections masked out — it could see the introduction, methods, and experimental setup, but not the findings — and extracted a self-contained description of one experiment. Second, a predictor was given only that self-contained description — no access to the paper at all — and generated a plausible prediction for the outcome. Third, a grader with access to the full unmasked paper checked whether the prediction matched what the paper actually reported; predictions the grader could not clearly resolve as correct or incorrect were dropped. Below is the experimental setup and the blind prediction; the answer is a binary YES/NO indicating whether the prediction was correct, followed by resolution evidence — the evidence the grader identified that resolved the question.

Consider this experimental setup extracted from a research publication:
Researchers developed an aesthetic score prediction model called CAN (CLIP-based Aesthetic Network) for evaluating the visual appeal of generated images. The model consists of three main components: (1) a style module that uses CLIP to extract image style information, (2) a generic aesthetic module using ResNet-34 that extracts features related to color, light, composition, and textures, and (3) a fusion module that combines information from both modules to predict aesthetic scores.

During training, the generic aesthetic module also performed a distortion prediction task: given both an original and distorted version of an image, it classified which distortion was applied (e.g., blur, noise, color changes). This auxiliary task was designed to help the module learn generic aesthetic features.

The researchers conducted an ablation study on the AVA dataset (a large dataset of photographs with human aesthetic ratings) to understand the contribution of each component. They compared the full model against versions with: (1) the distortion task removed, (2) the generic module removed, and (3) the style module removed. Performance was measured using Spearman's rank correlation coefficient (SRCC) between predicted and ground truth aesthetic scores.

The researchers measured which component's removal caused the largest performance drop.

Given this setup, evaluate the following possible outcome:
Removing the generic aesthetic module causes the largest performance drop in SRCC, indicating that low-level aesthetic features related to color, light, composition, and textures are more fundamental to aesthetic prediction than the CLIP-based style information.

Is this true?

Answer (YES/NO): NO